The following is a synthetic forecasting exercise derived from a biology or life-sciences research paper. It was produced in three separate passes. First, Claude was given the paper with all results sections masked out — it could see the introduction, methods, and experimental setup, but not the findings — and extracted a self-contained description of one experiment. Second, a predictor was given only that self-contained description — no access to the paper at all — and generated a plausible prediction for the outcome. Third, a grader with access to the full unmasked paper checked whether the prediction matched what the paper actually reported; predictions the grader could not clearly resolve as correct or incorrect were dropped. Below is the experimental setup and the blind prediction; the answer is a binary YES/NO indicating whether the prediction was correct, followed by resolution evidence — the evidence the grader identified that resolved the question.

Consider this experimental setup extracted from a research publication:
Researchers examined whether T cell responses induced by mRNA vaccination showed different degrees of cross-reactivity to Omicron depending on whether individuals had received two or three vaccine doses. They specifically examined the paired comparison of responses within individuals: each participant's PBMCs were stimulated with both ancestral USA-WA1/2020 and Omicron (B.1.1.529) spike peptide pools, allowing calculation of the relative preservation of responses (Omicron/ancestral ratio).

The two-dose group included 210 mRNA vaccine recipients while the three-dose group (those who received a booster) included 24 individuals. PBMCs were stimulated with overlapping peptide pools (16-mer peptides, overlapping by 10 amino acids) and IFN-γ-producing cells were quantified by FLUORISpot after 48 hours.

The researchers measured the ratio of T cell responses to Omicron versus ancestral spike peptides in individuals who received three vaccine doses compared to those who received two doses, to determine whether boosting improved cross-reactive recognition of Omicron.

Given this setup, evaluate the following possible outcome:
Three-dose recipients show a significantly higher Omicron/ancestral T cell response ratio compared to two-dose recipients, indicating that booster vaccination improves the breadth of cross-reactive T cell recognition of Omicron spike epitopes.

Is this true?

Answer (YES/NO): NO